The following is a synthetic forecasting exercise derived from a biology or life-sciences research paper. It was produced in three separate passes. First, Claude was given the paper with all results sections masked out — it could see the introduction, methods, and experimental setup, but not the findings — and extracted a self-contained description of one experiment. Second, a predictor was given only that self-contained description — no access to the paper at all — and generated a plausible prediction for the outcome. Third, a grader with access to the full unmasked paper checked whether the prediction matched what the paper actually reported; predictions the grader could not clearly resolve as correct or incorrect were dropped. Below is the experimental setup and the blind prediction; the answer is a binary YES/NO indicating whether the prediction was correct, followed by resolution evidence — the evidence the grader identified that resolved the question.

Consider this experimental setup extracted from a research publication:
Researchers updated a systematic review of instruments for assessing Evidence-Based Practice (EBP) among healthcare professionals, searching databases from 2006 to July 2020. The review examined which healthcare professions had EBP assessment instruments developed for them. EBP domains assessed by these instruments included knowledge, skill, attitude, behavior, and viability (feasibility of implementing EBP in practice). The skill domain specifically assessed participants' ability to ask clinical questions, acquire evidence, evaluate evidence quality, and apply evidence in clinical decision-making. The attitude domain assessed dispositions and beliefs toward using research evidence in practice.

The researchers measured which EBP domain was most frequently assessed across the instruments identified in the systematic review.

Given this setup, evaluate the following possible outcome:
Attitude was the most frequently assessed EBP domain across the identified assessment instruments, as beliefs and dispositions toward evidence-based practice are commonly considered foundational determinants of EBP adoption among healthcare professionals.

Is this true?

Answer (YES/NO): YES